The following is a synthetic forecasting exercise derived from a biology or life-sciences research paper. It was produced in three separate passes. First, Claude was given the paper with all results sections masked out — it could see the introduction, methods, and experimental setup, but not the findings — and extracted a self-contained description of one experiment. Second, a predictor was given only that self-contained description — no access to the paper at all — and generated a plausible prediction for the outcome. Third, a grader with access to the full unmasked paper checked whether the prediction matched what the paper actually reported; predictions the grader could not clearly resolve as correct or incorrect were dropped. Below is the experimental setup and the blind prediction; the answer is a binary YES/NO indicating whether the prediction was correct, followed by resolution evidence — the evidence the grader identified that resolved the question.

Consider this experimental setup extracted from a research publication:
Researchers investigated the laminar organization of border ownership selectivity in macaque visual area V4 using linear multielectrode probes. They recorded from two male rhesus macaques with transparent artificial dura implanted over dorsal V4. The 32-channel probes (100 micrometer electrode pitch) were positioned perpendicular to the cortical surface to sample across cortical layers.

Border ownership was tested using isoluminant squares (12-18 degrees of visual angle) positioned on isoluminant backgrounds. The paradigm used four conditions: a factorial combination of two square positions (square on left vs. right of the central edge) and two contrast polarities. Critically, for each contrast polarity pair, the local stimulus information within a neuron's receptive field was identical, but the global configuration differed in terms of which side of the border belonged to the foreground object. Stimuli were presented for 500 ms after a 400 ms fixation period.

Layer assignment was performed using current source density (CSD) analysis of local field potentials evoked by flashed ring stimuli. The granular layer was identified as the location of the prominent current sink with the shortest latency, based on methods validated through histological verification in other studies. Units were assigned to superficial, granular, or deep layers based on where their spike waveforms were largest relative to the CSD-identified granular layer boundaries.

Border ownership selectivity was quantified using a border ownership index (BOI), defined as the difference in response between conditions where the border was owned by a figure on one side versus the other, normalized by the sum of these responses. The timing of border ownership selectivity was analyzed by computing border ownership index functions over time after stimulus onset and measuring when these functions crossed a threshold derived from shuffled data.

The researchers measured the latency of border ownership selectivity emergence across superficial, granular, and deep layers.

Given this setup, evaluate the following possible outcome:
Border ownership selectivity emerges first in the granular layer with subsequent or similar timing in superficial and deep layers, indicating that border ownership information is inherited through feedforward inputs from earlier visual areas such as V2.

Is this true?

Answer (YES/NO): NO